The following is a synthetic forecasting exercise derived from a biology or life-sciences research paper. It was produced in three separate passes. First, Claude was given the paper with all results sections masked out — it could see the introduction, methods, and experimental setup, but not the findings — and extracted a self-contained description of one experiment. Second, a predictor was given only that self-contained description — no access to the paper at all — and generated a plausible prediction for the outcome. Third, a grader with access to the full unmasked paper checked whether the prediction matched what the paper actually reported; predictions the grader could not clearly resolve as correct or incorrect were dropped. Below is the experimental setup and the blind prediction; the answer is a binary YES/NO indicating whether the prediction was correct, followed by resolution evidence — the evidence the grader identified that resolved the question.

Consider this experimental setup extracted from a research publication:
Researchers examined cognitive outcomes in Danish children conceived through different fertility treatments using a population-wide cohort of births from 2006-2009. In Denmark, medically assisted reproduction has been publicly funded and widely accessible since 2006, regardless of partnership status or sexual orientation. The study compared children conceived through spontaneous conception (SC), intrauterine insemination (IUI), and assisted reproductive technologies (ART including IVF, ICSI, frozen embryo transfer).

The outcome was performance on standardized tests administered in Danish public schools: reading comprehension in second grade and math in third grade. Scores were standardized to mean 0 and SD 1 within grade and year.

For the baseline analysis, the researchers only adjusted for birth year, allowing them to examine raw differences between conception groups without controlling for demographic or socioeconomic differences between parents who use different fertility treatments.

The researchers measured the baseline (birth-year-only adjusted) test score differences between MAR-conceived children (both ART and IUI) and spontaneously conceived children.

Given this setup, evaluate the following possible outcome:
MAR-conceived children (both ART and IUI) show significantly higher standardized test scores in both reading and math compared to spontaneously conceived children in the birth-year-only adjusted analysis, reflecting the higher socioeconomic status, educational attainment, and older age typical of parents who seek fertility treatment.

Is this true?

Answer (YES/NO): YES